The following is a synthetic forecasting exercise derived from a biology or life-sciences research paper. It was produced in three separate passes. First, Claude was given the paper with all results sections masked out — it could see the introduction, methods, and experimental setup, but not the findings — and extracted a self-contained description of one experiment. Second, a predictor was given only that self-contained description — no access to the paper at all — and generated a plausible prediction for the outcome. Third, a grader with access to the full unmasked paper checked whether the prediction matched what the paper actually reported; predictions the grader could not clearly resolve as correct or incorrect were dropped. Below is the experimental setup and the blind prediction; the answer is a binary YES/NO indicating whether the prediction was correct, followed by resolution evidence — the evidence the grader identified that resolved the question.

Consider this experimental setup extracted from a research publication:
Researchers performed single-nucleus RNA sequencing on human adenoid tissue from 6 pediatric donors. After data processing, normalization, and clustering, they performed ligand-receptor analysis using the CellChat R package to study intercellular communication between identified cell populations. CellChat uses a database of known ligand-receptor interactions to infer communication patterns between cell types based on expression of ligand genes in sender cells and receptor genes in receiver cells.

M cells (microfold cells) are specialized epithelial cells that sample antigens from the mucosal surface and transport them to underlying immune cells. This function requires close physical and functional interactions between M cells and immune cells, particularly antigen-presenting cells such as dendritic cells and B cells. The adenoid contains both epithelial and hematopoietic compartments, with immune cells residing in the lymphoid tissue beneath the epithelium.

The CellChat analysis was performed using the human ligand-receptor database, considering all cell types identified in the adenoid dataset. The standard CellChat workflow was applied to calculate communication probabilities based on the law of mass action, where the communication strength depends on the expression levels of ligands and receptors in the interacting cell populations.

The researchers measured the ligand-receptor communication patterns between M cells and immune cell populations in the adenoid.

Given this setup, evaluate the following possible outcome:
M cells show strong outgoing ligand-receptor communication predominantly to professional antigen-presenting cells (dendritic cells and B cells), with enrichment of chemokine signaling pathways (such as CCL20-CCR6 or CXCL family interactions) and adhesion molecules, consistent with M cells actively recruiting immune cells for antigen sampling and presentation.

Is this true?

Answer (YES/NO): NO